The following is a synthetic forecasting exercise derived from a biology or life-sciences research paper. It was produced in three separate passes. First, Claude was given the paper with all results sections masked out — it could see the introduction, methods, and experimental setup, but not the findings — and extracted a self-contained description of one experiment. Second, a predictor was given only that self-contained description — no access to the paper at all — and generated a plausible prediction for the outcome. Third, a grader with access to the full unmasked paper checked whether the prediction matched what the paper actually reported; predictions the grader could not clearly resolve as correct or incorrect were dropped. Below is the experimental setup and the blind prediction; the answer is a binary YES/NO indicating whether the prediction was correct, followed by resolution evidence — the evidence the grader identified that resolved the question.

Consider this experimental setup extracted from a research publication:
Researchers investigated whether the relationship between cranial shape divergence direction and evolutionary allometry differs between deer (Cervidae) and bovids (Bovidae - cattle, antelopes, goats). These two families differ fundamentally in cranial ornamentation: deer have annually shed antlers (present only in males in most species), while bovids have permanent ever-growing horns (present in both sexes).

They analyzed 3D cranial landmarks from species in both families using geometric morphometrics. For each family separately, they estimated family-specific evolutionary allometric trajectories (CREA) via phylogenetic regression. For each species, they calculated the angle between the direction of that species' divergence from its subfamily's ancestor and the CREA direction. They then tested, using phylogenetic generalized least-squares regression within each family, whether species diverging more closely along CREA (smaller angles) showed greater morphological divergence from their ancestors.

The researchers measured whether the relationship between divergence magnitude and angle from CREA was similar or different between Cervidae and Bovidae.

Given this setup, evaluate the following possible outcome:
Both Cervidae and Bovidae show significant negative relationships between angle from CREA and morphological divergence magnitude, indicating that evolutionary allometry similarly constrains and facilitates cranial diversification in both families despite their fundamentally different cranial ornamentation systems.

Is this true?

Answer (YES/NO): NO